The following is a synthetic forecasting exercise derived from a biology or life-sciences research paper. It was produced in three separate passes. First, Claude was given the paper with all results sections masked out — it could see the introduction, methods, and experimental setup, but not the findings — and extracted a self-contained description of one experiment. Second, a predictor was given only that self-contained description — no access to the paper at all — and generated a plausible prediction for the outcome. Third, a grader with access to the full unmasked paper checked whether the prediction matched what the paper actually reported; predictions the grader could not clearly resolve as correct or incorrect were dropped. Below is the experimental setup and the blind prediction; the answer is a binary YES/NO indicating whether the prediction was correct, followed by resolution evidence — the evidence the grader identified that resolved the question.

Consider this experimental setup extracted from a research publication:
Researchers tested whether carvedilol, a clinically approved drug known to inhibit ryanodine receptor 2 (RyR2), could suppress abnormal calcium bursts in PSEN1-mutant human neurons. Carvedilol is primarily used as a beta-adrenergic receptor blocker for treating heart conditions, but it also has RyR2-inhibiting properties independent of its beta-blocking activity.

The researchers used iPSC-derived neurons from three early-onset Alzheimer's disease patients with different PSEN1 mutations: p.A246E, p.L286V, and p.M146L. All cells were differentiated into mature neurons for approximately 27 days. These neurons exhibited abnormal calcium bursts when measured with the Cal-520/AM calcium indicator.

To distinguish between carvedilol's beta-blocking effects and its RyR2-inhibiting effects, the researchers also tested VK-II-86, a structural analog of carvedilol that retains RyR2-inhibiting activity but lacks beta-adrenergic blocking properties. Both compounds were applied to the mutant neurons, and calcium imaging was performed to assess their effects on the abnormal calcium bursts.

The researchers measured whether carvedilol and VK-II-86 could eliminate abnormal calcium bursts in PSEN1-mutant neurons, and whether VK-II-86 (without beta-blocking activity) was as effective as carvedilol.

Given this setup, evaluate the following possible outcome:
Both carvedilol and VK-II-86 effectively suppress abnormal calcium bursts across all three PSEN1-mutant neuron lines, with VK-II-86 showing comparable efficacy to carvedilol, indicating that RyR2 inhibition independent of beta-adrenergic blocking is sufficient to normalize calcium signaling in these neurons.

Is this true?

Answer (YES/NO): NO